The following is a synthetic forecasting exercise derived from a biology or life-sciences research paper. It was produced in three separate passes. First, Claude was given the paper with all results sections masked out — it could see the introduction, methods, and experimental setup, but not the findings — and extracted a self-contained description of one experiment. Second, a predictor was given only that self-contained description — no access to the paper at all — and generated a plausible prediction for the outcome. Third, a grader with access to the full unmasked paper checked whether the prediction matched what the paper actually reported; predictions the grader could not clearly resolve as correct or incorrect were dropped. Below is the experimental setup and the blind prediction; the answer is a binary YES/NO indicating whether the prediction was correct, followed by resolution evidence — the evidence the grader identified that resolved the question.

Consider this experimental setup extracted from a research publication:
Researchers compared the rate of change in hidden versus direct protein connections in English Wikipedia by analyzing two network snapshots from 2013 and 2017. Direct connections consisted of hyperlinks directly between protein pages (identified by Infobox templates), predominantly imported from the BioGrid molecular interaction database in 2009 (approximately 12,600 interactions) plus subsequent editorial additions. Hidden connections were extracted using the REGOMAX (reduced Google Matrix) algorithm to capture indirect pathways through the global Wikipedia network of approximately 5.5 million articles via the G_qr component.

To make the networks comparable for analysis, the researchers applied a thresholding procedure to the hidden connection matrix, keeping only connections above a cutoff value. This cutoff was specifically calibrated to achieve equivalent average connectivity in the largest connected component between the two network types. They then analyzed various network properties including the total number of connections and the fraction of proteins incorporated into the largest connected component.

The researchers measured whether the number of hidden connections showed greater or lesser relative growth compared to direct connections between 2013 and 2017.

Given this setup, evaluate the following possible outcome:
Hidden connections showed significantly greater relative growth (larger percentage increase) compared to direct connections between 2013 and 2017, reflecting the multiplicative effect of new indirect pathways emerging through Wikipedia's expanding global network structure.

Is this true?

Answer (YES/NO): YES